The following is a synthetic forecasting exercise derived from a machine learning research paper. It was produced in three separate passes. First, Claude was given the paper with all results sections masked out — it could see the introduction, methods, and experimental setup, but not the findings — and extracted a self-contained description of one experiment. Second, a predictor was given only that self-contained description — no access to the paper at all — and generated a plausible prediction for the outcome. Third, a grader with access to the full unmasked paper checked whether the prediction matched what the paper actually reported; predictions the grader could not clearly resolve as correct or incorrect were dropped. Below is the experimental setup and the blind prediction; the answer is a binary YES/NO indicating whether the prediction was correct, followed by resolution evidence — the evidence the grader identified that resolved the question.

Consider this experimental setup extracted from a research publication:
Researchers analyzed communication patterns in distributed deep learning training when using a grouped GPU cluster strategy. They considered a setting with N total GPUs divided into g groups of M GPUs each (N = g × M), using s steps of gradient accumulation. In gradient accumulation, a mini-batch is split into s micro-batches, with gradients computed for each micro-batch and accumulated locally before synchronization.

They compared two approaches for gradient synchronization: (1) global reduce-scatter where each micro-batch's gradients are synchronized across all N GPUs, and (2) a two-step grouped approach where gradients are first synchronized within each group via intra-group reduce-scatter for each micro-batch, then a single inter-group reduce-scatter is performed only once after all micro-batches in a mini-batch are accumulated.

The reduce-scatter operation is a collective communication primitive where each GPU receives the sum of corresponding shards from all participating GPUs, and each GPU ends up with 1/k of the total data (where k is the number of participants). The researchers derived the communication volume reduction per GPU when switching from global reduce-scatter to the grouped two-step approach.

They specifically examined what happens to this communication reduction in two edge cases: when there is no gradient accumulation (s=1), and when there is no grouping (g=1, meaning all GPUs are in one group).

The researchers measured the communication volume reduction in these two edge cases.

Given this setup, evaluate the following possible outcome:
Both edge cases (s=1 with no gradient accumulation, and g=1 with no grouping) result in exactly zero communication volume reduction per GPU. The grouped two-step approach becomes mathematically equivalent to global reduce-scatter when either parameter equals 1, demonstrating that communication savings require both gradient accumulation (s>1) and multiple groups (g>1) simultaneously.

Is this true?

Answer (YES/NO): YES